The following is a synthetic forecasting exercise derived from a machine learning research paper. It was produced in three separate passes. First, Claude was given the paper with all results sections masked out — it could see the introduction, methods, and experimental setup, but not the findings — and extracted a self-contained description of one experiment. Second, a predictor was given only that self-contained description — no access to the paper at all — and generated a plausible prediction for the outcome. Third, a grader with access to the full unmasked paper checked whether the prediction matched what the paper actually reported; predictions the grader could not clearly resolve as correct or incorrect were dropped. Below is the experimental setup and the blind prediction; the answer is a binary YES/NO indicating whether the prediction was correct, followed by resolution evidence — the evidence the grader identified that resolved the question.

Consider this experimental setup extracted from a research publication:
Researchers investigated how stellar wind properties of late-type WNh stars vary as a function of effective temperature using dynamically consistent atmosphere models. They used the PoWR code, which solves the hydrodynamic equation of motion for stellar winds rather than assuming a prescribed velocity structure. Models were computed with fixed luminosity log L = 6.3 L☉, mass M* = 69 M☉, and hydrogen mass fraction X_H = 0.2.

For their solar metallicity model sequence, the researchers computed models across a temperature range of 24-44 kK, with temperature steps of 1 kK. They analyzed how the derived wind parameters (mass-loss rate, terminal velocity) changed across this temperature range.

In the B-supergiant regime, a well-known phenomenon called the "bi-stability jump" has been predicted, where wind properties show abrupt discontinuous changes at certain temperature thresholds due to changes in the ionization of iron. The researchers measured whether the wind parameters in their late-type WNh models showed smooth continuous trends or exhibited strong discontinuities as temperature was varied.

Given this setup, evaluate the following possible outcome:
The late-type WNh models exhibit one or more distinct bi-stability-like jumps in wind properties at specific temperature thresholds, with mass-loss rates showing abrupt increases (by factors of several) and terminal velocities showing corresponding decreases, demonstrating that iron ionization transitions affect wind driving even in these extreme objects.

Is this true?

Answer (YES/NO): NO